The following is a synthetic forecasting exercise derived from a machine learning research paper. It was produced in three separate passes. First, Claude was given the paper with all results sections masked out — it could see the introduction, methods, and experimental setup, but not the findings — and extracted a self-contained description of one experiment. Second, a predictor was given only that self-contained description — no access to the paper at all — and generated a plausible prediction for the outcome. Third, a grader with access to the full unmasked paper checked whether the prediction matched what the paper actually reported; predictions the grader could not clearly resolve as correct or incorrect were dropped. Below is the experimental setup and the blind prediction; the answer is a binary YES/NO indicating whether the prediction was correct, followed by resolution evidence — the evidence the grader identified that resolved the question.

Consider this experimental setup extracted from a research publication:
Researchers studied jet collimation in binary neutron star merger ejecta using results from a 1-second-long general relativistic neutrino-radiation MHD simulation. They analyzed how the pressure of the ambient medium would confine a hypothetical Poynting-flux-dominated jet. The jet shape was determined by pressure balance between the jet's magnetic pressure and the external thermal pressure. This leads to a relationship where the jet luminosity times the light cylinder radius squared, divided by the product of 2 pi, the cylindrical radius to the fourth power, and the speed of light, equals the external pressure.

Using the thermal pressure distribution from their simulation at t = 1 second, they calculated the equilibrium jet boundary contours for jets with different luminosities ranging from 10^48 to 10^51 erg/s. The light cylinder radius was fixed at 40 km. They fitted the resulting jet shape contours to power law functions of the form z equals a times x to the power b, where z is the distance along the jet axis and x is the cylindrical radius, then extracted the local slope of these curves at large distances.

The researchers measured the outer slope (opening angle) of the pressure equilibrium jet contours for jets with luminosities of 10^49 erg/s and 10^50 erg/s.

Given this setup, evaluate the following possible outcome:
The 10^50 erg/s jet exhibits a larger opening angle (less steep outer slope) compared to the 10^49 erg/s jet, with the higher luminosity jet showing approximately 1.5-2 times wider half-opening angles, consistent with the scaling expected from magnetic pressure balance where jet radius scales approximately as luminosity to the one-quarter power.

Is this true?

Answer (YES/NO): YES